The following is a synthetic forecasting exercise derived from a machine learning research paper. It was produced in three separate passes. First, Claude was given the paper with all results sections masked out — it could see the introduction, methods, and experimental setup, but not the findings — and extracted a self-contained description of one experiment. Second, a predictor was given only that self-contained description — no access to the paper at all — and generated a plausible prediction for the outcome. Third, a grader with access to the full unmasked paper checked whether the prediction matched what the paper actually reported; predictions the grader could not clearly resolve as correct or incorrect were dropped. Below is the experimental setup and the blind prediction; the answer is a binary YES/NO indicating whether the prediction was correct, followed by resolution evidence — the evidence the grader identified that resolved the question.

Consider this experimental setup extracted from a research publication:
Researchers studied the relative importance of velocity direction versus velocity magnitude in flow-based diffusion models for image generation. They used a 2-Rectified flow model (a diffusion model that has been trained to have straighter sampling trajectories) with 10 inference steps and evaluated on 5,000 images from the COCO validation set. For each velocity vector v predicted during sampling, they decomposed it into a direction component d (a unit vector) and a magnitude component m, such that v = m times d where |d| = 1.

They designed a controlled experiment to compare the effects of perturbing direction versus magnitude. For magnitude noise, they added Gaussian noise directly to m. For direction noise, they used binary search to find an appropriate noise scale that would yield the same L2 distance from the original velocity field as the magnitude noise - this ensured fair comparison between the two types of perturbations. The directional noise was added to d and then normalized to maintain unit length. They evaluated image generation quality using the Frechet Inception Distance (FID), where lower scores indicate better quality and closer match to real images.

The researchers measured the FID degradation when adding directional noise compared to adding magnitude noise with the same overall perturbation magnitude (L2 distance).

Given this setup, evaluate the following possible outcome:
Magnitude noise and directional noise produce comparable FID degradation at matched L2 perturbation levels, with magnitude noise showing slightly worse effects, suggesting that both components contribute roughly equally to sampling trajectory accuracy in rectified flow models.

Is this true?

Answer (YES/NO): NO